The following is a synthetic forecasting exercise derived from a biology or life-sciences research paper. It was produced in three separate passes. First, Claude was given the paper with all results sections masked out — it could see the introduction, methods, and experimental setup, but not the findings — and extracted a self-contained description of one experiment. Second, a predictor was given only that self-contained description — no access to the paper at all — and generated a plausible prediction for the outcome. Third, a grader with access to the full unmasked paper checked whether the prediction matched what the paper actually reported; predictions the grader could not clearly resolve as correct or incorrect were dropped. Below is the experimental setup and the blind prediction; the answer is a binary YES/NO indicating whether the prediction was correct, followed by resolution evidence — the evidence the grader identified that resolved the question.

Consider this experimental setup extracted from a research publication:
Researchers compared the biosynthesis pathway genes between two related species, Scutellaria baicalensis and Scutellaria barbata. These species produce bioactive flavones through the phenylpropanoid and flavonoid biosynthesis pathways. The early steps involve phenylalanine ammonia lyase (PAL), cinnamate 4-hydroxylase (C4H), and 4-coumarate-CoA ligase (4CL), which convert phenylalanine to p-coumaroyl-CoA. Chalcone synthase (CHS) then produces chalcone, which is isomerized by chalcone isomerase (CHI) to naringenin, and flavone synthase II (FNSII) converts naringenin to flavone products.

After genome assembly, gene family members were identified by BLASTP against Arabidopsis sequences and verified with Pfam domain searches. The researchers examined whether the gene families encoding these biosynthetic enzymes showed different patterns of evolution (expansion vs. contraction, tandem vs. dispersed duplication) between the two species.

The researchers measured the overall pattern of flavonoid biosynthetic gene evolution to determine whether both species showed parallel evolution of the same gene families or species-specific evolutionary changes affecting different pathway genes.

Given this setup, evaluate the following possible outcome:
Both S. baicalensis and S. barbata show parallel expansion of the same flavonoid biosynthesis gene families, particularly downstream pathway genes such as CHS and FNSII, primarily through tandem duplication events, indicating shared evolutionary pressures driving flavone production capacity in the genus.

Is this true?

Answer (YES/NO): NO